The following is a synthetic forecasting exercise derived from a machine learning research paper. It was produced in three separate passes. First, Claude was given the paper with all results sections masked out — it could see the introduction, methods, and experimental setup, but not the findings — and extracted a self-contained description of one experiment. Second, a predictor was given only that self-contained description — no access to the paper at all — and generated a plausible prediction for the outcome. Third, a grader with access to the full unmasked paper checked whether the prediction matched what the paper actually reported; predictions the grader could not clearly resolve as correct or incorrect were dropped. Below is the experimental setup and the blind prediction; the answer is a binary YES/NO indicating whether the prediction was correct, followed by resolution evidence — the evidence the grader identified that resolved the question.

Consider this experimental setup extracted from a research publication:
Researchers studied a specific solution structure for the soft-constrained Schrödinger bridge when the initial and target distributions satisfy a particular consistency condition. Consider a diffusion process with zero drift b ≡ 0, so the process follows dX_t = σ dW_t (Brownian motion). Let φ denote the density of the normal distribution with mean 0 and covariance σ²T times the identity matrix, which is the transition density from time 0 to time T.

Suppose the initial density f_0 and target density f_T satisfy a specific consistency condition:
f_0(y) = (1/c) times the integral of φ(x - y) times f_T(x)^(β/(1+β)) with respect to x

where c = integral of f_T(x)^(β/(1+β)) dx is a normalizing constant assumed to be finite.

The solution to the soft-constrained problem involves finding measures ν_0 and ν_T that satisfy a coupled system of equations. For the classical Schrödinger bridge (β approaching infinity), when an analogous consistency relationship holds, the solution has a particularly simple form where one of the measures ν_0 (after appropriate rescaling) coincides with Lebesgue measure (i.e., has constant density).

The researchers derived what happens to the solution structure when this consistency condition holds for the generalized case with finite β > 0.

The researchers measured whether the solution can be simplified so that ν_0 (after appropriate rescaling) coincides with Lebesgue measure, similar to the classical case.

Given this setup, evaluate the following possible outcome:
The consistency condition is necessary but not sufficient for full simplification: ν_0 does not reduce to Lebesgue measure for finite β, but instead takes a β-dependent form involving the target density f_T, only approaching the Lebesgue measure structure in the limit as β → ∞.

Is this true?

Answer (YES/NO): NO